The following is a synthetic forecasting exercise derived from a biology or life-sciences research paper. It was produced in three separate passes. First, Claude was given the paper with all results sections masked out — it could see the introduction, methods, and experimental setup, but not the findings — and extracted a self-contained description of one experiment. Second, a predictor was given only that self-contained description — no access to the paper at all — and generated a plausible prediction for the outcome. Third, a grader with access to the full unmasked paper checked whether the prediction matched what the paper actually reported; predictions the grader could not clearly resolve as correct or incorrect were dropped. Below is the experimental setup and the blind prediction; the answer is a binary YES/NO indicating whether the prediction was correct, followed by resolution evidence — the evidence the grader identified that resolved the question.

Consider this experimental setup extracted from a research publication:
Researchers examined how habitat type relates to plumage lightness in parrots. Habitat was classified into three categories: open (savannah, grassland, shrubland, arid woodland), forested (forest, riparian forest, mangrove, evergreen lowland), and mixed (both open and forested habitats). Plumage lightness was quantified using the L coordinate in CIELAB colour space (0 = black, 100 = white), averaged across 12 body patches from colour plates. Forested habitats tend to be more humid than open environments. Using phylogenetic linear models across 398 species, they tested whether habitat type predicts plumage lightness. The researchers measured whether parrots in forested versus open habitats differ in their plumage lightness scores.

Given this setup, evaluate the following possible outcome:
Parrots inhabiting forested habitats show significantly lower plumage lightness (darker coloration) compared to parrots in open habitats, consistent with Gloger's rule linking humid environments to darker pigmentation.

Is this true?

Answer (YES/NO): NO